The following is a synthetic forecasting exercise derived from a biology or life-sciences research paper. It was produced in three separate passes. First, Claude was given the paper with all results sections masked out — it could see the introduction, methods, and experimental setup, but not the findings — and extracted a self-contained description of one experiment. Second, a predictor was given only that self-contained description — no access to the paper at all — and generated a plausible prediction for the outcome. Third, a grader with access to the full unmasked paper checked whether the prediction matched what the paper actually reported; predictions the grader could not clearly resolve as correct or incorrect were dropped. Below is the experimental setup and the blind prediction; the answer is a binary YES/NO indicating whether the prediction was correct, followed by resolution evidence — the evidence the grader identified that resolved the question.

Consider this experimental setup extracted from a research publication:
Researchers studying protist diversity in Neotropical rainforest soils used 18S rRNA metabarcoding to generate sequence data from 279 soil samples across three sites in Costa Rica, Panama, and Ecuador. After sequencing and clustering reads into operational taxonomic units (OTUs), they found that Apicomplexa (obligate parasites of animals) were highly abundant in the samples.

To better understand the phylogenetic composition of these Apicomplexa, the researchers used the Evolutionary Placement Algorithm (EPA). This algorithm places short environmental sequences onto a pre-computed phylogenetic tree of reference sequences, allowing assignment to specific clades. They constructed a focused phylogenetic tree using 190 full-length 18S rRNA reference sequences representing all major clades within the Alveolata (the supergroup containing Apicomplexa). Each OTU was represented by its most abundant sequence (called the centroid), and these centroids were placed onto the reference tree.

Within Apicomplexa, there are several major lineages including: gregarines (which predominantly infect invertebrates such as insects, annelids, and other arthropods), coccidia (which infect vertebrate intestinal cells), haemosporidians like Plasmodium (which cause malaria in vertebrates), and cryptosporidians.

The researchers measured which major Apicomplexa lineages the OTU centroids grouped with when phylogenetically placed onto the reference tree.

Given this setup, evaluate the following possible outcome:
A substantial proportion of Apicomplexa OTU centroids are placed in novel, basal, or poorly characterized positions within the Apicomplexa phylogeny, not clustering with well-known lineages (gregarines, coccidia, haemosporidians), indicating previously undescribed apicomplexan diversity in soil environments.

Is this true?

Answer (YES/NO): NO